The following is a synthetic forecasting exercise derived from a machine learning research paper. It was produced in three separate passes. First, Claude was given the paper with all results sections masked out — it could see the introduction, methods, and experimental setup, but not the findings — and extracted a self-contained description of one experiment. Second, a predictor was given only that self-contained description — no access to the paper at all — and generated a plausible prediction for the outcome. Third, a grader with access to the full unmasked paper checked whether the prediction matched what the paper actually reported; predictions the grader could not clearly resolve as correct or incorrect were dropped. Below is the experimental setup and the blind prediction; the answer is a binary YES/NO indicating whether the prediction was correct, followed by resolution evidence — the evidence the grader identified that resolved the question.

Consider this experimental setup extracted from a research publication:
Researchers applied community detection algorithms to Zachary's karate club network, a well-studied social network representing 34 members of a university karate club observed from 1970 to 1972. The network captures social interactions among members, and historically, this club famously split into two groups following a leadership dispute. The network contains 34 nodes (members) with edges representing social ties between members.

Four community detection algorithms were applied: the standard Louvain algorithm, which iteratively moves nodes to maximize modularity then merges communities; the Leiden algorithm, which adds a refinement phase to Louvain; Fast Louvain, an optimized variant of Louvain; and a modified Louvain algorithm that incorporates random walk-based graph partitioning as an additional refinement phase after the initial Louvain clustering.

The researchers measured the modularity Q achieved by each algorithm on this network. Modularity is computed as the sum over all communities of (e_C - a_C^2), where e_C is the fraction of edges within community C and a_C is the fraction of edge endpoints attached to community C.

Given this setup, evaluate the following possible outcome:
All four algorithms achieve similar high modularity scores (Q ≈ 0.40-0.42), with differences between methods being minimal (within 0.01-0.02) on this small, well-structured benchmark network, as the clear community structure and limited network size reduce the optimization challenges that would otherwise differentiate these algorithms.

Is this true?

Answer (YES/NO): NO